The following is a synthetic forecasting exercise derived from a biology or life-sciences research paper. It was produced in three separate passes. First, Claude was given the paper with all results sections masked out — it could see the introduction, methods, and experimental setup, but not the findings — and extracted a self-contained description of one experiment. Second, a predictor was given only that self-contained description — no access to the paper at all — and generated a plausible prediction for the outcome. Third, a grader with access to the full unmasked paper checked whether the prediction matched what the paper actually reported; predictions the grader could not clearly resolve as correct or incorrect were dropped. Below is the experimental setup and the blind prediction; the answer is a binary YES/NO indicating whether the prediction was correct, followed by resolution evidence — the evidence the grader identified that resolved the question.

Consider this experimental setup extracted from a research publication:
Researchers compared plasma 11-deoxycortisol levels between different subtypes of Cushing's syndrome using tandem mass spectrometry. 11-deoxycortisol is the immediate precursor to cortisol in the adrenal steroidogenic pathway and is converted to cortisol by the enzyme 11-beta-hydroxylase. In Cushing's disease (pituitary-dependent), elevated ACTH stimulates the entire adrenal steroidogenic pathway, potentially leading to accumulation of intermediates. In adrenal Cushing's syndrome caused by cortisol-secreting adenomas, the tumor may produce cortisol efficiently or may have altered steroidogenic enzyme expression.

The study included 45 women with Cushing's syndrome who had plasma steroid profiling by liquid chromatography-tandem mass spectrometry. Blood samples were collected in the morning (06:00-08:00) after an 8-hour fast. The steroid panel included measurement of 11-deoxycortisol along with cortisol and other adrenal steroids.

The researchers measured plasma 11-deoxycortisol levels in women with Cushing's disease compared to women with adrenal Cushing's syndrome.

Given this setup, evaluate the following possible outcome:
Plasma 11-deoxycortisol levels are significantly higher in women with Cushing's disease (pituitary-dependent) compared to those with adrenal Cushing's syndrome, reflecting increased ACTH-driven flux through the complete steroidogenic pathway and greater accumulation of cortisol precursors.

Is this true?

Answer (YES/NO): NO